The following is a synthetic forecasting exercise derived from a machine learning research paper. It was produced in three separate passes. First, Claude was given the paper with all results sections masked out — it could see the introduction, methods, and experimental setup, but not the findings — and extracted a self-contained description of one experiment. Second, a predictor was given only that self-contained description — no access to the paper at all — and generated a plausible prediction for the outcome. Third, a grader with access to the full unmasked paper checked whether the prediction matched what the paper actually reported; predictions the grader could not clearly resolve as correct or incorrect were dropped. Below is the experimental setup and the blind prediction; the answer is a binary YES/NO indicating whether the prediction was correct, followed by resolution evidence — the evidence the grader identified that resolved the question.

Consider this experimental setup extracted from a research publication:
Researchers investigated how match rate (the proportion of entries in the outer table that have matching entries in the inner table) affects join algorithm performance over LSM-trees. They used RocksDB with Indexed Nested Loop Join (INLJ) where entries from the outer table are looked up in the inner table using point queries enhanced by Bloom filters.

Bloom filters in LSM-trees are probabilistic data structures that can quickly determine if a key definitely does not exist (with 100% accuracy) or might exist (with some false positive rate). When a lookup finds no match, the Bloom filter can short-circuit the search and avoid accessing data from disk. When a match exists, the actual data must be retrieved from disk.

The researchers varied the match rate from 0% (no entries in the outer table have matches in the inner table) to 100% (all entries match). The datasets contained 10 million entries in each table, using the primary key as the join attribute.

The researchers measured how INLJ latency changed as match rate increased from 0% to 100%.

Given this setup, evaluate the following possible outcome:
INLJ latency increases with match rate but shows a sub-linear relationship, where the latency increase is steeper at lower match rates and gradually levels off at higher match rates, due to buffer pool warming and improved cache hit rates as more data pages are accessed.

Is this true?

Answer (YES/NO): NO